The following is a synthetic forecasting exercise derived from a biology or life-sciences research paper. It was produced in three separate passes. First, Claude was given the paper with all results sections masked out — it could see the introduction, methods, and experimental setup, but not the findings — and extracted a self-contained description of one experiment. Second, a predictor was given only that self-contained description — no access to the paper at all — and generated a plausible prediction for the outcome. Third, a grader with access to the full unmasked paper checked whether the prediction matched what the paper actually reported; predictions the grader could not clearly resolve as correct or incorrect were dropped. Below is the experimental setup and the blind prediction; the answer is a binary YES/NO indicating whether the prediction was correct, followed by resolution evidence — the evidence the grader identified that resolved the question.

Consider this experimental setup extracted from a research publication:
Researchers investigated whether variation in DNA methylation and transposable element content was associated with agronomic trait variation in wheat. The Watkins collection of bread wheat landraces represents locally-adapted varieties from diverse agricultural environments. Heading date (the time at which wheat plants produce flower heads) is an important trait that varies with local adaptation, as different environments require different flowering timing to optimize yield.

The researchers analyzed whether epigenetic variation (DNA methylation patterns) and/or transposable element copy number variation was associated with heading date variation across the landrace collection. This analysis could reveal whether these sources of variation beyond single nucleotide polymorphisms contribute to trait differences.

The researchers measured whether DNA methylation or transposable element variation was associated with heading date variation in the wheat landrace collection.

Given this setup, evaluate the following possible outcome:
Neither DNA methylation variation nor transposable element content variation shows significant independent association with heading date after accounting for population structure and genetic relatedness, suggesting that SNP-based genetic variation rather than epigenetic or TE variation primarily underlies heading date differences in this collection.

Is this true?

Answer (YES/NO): NO